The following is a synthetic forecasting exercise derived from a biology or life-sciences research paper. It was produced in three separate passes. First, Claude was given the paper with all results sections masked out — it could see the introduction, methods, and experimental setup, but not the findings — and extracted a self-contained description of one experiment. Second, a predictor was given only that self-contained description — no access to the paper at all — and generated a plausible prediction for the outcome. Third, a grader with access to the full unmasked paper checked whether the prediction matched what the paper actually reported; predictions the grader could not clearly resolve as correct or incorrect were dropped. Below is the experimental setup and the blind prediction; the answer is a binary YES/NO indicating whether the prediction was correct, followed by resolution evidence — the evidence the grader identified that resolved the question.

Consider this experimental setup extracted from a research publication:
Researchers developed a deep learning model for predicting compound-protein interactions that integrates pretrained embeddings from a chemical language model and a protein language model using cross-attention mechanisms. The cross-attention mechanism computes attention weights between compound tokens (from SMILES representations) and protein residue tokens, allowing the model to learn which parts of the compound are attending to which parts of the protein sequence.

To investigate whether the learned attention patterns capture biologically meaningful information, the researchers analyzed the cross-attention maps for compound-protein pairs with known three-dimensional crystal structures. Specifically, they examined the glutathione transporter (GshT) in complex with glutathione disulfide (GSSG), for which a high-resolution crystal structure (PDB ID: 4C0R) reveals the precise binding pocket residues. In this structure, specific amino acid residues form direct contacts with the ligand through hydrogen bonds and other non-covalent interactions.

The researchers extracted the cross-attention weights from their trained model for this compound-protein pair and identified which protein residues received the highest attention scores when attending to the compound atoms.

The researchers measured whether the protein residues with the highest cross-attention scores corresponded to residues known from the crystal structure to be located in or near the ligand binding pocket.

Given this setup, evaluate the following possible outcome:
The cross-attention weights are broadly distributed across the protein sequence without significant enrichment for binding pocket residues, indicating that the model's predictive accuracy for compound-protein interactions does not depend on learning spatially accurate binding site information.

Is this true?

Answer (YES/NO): NO